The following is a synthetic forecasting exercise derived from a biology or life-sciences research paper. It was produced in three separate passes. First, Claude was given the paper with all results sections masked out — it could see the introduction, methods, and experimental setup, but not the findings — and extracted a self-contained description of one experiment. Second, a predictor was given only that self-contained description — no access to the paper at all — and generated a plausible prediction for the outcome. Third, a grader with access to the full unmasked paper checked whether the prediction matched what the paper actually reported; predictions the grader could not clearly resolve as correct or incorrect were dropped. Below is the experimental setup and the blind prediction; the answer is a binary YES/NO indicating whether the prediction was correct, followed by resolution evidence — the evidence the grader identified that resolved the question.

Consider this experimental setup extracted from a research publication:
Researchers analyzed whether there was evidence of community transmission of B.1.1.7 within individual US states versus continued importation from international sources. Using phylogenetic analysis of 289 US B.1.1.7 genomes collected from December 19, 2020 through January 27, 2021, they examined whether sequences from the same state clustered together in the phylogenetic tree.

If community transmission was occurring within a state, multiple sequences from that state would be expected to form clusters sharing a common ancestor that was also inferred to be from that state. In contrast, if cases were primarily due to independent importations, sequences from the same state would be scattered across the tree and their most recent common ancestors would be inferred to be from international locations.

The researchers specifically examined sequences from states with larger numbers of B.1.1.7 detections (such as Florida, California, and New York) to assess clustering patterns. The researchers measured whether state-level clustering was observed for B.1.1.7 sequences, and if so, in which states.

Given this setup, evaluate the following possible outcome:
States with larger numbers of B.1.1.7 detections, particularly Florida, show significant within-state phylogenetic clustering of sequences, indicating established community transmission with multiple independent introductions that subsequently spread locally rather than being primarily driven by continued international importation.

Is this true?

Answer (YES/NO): NO